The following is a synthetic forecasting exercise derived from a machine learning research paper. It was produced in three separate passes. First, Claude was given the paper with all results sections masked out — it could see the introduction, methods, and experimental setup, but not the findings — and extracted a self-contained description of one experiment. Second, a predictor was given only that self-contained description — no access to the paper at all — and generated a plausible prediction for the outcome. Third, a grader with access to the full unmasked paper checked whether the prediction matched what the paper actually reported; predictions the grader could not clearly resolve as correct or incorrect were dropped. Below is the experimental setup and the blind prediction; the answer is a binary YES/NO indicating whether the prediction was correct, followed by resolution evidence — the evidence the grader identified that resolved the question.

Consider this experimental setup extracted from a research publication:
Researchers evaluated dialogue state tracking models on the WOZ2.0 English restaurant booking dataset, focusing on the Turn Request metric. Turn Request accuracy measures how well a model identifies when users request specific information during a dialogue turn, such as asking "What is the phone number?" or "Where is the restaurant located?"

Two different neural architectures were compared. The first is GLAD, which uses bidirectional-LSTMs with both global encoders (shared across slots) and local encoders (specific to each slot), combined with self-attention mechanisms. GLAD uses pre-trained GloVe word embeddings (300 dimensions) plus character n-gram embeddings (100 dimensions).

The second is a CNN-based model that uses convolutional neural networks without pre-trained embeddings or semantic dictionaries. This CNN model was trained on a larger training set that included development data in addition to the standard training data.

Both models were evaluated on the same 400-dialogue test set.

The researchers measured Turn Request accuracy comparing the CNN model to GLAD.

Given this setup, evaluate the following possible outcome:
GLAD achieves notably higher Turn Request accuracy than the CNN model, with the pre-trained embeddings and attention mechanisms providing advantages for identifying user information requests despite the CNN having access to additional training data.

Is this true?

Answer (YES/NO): YES